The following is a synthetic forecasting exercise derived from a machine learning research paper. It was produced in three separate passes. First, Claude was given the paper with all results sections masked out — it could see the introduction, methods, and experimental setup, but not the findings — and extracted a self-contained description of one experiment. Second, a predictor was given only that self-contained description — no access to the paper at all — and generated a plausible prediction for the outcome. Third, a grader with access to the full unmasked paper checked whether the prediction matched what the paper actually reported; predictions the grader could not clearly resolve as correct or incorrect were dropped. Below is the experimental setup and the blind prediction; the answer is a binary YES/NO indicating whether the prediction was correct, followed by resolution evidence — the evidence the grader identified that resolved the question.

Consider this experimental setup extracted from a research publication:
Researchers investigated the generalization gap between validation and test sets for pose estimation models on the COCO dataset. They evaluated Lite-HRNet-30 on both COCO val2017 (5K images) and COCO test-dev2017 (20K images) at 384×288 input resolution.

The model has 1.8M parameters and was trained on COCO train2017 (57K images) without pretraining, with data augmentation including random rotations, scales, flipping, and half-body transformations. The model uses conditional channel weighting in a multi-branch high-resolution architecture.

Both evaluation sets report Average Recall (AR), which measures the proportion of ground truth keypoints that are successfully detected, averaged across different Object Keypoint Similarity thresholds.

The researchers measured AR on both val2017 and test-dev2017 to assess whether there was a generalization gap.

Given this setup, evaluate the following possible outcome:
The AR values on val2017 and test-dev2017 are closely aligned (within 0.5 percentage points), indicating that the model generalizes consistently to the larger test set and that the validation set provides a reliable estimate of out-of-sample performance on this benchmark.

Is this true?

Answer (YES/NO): NO